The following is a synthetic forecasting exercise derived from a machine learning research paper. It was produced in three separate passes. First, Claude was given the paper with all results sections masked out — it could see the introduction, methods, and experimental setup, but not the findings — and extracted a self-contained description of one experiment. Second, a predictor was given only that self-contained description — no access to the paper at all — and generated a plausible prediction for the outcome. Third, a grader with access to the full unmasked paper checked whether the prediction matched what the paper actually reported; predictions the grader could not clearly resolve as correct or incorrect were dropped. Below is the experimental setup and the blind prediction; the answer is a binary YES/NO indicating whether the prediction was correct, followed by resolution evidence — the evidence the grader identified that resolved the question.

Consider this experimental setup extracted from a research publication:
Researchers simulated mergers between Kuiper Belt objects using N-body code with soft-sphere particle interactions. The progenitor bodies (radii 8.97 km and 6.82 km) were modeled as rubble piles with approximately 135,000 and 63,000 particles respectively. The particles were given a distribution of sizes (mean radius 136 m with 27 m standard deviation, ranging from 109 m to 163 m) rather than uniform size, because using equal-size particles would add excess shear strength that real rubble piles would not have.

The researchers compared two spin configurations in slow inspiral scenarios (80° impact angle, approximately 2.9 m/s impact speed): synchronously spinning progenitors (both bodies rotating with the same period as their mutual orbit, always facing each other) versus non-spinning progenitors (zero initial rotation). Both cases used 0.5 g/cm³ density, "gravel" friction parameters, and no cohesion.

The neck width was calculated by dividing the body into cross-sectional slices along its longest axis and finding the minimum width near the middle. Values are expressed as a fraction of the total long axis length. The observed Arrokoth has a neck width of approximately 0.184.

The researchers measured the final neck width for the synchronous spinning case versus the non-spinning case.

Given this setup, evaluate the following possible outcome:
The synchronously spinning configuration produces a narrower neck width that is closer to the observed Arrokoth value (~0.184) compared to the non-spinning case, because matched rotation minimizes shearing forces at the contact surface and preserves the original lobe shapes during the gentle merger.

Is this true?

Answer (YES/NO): YES